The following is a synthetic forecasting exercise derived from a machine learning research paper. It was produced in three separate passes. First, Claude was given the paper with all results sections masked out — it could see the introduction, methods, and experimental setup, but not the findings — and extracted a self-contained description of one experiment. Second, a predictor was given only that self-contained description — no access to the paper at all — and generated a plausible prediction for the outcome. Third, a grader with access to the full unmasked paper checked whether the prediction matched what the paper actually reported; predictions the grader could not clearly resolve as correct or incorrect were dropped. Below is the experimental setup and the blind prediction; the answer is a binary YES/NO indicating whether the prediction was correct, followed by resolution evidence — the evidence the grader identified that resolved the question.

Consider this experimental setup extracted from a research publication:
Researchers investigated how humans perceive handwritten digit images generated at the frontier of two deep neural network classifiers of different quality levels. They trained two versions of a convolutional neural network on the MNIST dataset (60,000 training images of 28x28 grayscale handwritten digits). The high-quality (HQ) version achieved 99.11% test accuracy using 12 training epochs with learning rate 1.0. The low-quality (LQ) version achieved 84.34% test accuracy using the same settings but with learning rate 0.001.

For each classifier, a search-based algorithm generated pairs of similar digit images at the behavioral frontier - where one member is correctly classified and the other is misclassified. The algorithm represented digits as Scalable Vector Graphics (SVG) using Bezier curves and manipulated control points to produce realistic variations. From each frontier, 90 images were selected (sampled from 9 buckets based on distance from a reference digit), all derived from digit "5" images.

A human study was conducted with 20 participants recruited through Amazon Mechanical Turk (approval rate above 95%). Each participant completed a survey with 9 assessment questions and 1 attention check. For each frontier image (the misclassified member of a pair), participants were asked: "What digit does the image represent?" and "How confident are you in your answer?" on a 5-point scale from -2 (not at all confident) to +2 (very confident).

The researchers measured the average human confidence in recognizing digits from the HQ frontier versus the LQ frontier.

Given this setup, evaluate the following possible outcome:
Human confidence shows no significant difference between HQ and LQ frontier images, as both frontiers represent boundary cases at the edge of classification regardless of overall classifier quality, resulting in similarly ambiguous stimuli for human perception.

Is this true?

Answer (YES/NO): NO